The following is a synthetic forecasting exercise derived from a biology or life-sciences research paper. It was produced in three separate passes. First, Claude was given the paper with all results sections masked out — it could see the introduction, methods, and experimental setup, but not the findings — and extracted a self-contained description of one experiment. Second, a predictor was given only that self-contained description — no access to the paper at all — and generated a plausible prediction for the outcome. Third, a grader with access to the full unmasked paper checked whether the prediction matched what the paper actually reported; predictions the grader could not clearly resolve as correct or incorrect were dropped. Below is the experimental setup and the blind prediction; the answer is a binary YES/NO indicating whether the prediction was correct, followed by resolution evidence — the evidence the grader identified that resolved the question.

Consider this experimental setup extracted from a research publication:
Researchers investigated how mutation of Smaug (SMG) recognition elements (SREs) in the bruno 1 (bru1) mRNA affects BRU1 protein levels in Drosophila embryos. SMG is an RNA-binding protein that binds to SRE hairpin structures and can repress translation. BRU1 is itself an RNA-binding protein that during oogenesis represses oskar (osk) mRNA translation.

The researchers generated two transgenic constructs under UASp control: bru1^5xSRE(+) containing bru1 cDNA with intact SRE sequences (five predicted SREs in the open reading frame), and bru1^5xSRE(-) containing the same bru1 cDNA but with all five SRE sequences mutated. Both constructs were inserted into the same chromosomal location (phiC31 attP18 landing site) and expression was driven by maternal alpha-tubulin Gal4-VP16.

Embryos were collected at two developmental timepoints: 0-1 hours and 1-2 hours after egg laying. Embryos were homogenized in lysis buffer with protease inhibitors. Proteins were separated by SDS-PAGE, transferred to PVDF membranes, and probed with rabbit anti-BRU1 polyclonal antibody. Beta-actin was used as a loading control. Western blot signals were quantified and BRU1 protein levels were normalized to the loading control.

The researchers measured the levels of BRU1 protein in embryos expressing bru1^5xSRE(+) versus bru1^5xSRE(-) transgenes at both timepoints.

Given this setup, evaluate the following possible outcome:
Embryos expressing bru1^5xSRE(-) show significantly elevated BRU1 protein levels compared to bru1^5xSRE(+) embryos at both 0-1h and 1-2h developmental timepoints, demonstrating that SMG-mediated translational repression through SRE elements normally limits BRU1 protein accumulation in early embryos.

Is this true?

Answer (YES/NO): NO